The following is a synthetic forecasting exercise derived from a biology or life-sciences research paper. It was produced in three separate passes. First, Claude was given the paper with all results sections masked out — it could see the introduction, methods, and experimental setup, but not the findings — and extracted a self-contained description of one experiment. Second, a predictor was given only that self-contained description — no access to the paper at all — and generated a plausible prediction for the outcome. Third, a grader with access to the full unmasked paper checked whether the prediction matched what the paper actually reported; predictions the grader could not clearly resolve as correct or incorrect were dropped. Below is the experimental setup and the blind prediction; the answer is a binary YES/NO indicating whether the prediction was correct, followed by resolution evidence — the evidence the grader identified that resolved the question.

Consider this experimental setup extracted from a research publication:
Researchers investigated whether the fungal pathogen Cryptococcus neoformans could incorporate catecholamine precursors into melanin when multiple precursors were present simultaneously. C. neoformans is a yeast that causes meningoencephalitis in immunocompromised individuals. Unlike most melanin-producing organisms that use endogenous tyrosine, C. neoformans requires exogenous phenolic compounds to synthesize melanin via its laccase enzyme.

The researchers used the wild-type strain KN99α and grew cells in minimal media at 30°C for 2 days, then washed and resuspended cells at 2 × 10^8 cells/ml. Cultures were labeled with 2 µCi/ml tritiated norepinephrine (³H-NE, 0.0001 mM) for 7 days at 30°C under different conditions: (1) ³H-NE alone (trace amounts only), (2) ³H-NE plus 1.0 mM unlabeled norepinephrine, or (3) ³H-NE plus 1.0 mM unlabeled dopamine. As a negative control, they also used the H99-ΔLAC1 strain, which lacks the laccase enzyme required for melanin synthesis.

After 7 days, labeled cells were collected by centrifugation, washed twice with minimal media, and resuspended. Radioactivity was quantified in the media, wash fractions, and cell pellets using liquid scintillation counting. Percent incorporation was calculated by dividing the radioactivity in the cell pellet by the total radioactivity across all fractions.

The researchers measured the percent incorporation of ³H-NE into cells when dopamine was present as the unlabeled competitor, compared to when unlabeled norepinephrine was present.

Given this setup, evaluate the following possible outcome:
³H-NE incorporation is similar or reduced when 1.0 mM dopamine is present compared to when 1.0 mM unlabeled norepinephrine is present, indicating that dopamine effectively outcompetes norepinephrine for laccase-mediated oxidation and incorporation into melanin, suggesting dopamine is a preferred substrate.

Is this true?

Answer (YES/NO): NO